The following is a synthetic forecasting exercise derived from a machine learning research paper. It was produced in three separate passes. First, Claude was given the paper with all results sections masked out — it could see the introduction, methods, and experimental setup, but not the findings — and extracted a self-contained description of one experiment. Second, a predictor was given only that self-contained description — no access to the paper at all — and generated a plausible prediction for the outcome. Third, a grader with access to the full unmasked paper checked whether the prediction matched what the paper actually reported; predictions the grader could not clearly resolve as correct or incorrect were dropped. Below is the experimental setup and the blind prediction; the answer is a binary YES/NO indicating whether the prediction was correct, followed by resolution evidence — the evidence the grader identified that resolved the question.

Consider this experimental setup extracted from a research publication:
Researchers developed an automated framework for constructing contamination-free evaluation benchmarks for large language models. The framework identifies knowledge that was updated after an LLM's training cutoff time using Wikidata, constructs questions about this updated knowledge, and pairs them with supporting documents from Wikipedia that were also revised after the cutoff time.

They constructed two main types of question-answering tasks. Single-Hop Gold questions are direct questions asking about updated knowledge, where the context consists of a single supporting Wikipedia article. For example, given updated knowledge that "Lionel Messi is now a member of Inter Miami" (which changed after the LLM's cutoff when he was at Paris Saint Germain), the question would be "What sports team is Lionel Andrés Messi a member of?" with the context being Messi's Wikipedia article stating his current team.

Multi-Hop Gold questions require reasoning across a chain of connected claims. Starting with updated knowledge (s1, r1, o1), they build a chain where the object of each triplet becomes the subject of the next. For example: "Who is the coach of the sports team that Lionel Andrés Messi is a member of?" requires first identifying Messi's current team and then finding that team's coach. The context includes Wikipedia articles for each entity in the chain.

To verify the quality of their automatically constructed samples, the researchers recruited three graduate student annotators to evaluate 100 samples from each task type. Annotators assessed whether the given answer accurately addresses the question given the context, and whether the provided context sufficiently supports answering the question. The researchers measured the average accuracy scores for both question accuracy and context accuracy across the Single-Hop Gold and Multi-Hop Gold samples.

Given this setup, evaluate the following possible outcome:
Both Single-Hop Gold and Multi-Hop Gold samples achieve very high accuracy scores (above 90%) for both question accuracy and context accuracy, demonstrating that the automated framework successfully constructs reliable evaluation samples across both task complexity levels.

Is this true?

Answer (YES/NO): YES